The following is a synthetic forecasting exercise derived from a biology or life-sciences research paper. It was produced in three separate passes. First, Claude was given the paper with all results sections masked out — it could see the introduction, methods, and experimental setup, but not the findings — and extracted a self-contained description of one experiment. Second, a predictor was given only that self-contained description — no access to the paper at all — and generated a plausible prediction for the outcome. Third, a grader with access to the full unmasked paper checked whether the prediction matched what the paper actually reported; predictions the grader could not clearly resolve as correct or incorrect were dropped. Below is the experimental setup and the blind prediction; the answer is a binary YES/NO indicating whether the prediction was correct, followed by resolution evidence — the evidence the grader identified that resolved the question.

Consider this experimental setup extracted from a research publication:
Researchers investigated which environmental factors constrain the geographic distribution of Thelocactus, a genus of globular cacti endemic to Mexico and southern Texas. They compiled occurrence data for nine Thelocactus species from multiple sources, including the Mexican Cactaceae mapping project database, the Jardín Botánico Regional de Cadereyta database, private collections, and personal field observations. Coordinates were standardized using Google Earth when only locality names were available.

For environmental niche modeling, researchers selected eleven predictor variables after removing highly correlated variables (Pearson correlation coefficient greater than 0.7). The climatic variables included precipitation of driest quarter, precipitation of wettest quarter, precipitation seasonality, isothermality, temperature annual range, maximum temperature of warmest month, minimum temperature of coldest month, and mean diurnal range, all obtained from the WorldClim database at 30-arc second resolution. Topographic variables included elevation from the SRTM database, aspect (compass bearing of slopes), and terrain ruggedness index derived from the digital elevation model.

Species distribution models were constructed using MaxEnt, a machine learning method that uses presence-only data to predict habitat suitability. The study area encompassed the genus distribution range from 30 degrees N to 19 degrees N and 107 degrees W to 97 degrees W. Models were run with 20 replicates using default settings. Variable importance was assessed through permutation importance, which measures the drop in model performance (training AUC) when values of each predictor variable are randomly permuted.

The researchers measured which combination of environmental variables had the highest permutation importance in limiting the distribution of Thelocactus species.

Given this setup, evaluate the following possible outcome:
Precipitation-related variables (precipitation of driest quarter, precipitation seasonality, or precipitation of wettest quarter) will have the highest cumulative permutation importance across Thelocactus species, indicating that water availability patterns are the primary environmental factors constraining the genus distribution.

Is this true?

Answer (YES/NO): NO